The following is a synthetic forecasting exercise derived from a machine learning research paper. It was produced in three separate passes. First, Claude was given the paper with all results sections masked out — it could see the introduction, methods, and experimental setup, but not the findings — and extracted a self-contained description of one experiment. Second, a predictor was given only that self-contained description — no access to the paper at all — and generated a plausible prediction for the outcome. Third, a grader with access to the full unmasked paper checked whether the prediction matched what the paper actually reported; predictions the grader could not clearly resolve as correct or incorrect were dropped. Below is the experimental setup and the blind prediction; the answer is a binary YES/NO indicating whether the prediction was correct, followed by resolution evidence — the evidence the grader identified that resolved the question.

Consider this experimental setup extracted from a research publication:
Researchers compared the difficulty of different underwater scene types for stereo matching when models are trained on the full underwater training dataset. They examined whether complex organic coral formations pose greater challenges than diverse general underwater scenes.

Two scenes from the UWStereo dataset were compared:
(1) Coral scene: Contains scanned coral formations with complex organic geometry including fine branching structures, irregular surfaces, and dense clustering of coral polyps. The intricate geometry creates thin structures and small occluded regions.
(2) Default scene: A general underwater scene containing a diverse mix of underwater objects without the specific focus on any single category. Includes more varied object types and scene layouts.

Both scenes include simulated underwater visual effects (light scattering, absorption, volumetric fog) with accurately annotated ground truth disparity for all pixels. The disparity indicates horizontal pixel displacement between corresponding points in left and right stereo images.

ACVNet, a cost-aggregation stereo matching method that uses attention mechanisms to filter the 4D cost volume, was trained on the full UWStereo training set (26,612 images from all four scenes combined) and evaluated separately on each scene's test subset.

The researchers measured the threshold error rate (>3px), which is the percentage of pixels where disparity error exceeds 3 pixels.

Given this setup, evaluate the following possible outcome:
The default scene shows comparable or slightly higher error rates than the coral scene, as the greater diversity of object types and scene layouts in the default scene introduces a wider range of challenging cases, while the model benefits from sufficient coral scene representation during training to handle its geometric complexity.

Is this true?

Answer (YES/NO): NO